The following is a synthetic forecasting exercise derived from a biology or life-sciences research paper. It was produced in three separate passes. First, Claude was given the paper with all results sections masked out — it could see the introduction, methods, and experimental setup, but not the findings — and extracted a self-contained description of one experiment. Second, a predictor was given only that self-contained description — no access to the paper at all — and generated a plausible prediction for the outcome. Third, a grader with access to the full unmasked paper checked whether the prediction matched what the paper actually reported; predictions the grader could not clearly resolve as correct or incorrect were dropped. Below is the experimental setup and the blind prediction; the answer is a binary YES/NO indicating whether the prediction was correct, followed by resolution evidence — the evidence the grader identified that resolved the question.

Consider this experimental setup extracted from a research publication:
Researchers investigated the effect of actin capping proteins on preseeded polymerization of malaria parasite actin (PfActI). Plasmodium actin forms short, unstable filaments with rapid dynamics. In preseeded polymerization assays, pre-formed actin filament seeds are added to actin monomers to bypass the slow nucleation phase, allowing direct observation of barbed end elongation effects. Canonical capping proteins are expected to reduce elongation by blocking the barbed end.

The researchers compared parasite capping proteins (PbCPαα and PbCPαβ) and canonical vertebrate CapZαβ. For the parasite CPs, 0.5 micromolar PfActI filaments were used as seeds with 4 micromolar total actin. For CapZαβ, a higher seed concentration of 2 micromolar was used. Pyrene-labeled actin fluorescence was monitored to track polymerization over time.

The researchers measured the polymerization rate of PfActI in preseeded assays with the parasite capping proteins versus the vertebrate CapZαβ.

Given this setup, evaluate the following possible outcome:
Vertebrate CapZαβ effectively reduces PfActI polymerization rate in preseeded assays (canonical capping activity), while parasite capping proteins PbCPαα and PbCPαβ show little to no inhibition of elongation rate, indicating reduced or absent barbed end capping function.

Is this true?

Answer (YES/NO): NO